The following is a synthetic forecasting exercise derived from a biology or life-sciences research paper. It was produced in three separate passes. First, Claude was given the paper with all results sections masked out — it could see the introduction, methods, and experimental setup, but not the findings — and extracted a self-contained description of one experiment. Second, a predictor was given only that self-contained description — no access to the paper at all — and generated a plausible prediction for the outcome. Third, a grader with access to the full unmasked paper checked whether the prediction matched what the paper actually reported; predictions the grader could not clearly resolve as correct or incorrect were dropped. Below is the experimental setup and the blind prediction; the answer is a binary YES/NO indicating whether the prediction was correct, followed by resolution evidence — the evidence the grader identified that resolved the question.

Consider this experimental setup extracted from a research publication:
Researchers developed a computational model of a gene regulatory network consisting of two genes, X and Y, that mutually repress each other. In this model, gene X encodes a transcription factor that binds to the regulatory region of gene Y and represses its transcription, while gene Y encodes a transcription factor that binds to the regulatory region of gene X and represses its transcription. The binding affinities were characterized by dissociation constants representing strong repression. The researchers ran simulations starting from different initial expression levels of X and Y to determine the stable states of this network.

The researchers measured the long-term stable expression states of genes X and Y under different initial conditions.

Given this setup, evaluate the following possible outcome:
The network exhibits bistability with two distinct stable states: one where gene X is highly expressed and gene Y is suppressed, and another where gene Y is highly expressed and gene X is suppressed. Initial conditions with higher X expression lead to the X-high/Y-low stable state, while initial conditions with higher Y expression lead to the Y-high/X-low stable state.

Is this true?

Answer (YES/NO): YES